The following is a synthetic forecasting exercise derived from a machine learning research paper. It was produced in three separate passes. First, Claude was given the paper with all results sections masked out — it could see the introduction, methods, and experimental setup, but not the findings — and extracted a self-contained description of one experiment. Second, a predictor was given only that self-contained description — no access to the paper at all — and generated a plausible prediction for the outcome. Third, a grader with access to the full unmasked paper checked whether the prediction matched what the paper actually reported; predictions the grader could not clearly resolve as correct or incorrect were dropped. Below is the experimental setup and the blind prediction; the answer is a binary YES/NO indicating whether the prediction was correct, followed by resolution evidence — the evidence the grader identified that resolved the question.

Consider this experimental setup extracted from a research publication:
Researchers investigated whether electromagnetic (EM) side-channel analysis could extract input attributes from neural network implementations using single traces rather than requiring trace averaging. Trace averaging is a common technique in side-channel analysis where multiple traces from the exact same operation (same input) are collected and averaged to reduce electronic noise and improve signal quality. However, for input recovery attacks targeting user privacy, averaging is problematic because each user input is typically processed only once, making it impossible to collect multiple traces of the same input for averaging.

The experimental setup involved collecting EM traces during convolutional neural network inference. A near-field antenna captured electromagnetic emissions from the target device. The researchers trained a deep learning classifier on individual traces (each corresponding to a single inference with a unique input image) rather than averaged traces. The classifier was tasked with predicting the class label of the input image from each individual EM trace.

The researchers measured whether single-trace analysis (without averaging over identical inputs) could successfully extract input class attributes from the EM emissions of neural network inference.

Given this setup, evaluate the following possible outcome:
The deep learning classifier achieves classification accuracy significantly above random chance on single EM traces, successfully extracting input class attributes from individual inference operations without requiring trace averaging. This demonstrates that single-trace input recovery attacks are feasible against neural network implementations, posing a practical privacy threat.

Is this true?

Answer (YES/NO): YES